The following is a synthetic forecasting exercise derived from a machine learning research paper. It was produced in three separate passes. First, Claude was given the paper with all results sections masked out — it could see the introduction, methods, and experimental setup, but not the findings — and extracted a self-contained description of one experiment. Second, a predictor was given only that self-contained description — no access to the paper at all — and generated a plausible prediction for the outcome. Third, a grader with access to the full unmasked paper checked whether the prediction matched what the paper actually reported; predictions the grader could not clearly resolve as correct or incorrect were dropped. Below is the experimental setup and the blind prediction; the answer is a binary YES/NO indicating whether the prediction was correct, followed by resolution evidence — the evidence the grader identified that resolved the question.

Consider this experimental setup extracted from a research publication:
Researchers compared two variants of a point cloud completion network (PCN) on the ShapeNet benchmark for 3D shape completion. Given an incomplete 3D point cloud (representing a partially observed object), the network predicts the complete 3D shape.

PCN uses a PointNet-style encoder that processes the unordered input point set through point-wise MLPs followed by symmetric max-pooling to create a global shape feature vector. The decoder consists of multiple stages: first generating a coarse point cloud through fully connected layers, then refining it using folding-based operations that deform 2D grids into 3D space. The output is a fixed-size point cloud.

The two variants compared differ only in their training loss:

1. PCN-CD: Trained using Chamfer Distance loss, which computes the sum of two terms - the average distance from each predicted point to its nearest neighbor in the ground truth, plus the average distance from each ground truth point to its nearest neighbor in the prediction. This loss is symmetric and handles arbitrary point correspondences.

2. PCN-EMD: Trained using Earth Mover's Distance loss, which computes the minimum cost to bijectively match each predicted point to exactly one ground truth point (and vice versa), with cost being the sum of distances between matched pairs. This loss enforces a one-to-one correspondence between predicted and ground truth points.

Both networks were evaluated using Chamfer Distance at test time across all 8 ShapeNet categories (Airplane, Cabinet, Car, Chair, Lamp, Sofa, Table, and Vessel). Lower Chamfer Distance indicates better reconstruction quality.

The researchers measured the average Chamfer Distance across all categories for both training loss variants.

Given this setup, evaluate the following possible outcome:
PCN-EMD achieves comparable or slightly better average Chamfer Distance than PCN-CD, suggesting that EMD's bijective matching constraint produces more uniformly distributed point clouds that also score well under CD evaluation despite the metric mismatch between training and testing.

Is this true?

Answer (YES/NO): NO